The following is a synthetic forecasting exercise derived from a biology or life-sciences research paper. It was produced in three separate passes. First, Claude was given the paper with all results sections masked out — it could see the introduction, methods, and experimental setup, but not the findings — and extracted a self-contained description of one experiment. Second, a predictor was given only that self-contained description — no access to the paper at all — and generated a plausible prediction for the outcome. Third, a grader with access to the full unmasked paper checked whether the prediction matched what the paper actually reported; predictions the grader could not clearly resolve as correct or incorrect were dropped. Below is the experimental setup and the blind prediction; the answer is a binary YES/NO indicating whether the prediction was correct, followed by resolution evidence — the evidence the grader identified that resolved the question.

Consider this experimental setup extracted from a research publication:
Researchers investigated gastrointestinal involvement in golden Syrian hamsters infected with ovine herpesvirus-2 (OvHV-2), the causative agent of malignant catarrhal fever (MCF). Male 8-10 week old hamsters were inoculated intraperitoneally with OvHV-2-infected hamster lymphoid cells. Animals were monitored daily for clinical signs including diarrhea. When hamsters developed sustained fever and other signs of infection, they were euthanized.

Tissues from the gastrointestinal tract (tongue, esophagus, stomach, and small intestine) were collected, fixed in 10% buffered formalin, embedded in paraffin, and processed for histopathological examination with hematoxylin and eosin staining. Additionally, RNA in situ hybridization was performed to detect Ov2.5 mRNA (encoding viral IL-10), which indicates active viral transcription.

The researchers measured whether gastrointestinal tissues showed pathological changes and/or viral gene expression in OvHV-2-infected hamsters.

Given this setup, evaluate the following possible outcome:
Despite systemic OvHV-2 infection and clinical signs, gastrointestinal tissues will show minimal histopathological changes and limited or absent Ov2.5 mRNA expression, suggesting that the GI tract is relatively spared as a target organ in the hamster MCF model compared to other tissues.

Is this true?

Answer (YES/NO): NO